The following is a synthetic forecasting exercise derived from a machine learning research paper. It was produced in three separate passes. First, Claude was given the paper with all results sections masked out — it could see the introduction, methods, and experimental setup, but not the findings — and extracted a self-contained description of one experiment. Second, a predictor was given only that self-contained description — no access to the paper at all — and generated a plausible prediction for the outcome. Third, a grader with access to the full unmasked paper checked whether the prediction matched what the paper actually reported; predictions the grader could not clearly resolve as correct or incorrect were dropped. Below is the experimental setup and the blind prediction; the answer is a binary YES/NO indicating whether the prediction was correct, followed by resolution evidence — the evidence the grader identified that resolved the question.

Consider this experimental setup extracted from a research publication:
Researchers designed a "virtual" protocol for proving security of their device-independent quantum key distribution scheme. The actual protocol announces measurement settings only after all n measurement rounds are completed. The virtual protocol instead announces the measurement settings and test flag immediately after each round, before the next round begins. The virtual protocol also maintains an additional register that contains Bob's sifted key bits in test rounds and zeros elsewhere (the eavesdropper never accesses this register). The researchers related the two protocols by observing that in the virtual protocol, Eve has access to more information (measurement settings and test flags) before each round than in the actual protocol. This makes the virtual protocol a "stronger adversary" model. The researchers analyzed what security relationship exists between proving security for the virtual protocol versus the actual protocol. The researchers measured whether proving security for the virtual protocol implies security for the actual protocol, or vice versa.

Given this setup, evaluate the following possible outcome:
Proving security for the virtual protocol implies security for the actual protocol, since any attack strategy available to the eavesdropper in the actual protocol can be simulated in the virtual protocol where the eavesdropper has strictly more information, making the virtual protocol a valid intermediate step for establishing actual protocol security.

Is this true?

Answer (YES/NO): YES